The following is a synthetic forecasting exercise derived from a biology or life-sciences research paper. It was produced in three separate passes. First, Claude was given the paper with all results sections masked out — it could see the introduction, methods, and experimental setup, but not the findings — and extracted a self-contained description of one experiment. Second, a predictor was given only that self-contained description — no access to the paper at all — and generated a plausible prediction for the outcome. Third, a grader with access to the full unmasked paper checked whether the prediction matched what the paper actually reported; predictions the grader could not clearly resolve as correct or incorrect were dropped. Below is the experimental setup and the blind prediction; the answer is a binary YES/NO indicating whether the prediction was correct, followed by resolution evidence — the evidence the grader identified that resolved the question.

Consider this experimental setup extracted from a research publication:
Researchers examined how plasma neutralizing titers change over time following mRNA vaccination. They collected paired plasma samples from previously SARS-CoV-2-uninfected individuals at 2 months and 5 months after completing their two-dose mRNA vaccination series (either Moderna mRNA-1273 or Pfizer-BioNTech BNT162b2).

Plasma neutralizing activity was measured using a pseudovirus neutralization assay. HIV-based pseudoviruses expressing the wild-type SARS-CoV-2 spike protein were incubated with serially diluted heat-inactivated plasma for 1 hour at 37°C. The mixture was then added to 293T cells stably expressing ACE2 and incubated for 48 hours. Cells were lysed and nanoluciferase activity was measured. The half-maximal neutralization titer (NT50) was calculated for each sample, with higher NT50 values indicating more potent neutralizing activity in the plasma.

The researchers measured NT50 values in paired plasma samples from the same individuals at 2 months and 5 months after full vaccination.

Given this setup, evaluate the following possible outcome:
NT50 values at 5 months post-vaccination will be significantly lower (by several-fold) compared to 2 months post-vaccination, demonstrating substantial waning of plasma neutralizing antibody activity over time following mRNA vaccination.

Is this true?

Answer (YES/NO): YES